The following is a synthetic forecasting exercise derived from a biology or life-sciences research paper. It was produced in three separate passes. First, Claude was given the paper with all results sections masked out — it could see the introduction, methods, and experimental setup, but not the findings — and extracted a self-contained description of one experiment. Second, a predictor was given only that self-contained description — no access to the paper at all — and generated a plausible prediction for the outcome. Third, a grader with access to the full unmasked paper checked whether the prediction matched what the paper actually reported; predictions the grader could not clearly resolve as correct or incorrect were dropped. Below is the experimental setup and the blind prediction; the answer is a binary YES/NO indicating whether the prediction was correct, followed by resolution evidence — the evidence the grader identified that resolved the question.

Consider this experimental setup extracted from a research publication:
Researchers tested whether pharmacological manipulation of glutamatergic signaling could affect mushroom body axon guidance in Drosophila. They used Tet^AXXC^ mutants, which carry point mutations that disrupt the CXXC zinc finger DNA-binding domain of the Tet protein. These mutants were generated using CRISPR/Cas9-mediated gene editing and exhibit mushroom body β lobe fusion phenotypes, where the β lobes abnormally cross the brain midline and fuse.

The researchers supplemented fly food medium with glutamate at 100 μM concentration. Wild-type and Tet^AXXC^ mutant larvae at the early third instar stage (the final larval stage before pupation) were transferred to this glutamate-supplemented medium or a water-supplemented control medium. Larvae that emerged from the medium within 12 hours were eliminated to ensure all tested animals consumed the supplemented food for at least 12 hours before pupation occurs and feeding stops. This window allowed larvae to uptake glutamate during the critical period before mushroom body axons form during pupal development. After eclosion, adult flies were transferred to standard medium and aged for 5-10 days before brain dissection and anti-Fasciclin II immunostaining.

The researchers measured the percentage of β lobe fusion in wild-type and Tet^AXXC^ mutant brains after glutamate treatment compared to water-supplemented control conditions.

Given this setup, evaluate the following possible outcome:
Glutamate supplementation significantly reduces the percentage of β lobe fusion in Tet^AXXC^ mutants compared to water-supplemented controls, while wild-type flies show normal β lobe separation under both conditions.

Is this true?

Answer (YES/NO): NO